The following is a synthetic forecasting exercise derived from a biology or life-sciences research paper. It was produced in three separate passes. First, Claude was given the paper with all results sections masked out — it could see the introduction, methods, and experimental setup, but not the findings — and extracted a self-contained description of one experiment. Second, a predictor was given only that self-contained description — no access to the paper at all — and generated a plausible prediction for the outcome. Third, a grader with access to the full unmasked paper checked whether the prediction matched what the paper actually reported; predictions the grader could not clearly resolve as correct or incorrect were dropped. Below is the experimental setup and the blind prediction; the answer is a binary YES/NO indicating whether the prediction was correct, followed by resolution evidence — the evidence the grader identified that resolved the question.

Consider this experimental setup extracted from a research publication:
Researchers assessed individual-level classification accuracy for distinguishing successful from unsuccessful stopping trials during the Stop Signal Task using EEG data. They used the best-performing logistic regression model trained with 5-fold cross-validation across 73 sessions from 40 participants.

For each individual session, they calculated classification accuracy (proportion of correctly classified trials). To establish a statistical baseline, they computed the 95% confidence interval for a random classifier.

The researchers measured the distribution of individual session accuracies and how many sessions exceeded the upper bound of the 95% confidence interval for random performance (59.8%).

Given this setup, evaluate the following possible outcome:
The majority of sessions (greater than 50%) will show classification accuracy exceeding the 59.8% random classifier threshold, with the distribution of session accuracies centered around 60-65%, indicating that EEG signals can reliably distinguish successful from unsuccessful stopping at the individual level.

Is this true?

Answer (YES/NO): YES